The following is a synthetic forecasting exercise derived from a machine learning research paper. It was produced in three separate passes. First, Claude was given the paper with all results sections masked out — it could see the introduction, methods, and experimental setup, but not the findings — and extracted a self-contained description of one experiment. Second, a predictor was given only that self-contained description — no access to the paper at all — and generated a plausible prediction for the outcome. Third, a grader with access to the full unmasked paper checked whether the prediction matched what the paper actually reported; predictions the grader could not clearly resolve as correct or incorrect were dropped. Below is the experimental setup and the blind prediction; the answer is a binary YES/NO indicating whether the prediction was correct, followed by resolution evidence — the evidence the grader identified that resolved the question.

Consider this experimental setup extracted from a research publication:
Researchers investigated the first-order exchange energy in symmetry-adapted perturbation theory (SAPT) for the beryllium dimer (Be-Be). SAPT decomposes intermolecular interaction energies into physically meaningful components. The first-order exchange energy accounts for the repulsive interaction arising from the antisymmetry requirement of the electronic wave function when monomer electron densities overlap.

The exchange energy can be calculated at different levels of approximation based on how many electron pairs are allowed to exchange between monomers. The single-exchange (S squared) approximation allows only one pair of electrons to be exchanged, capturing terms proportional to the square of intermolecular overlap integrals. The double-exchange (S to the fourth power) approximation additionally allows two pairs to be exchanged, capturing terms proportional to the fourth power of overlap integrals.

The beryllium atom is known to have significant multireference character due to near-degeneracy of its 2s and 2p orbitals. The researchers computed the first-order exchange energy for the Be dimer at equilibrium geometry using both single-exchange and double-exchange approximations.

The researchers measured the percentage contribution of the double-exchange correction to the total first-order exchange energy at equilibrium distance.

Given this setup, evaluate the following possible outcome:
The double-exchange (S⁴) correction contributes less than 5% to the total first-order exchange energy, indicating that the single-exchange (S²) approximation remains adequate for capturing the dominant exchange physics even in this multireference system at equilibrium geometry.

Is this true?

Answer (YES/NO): NO